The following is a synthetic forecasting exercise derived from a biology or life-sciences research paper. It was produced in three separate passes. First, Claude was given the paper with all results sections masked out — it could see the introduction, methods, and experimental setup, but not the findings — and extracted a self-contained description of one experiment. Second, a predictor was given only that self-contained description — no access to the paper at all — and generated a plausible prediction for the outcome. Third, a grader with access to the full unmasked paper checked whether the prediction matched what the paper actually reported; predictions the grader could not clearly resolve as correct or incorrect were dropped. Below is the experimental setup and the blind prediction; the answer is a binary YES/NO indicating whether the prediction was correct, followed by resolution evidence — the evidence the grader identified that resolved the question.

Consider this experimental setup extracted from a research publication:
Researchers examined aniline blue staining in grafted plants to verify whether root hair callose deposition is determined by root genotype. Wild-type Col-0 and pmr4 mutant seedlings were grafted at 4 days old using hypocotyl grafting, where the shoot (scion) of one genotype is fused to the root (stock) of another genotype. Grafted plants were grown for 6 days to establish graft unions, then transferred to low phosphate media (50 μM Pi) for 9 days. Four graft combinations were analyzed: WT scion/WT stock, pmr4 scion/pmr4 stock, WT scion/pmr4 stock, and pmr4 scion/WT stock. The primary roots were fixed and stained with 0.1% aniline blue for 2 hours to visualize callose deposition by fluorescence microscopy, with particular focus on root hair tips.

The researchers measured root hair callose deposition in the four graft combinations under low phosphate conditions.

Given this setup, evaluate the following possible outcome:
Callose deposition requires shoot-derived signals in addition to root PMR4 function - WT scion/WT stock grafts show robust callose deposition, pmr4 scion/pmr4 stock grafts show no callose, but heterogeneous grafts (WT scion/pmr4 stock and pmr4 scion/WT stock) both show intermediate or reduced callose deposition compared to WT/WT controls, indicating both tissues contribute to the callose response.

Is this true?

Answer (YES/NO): NO